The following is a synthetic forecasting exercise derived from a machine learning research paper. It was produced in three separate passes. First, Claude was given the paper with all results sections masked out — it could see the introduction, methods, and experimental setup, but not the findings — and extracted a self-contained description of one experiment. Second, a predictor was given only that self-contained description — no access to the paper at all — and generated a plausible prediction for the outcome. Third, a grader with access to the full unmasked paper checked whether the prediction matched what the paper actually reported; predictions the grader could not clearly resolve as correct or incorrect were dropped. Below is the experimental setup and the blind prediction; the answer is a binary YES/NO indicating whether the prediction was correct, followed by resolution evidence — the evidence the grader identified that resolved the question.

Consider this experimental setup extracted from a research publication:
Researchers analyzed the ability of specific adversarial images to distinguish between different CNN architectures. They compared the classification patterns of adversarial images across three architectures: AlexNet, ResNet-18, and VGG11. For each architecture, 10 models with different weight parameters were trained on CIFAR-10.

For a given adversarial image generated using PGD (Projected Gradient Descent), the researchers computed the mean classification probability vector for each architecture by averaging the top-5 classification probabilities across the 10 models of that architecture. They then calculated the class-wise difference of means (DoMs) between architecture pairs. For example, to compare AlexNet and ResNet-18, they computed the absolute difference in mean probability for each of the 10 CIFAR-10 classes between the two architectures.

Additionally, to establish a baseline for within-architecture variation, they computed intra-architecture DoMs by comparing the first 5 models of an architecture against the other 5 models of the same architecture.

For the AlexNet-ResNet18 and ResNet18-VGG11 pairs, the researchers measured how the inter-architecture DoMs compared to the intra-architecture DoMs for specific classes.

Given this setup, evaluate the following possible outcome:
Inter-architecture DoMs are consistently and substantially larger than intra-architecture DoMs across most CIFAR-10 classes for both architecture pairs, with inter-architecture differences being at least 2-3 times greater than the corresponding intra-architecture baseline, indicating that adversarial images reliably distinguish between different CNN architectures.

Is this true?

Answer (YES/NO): NO